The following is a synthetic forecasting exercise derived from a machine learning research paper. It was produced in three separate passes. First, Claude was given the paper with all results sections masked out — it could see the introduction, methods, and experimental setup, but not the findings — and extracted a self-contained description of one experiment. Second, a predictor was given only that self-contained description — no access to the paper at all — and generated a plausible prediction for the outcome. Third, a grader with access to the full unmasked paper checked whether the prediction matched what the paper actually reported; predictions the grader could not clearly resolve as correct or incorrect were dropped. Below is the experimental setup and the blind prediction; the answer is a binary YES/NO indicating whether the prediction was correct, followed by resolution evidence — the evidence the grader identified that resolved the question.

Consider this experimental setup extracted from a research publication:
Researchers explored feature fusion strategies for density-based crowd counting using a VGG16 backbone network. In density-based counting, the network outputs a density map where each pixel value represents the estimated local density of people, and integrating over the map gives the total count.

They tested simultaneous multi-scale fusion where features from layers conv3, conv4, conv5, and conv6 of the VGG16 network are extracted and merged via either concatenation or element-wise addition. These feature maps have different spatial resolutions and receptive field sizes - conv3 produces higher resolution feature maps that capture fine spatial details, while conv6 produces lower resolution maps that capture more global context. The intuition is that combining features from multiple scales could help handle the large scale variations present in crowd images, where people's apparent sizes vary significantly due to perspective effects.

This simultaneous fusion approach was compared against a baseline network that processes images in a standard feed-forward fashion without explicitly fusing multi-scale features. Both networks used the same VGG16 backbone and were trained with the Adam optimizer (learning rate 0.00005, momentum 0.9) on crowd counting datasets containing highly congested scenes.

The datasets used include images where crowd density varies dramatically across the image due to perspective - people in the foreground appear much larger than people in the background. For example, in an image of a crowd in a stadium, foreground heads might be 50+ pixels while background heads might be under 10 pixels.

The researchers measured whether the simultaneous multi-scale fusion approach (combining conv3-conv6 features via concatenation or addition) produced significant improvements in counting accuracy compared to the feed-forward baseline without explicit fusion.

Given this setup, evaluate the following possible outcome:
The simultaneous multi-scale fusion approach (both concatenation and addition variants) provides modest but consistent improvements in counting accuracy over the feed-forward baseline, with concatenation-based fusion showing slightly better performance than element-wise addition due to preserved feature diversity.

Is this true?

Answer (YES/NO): NO